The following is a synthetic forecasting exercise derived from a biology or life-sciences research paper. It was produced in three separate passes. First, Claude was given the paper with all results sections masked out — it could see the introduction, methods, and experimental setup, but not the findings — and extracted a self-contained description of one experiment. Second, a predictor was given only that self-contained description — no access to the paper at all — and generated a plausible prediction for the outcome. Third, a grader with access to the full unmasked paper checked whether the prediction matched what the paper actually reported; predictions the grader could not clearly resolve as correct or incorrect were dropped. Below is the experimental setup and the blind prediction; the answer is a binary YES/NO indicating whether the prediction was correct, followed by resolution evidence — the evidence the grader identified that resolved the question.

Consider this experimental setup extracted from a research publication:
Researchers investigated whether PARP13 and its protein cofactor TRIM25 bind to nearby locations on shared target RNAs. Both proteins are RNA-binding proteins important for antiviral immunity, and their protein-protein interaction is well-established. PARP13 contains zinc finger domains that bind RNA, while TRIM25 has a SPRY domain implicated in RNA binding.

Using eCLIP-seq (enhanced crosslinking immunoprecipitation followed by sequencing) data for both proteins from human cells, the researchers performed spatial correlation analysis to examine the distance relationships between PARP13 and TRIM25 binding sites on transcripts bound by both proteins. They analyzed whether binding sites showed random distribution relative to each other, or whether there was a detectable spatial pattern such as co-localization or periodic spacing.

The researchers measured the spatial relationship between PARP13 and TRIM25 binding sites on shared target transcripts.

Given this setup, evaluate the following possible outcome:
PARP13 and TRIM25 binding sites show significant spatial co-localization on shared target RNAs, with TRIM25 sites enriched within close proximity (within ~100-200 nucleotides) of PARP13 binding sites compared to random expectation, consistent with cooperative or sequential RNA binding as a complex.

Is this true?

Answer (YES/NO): NO